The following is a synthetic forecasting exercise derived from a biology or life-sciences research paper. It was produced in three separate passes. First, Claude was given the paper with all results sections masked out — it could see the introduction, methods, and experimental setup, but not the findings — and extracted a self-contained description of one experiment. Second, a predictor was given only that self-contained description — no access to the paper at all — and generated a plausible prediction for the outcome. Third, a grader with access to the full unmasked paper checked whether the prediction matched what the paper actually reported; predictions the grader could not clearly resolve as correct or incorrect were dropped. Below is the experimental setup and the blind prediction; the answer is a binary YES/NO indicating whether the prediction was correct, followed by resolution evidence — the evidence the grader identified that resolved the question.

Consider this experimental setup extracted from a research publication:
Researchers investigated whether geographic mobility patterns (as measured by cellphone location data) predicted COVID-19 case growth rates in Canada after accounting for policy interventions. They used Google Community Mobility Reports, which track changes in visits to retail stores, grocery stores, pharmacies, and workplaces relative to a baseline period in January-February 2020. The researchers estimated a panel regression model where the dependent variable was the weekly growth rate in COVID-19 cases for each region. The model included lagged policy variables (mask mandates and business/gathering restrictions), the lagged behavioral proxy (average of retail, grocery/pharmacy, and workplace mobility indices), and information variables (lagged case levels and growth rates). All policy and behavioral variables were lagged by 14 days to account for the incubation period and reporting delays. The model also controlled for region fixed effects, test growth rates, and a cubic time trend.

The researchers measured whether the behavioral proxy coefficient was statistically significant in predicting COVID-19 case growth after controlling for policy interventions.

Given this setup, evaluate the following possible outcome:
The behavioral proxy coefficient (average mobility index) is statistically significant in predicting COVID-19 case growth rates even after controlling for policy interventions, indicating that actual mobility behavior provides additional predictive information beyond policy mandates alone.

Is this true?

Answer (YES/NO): NO